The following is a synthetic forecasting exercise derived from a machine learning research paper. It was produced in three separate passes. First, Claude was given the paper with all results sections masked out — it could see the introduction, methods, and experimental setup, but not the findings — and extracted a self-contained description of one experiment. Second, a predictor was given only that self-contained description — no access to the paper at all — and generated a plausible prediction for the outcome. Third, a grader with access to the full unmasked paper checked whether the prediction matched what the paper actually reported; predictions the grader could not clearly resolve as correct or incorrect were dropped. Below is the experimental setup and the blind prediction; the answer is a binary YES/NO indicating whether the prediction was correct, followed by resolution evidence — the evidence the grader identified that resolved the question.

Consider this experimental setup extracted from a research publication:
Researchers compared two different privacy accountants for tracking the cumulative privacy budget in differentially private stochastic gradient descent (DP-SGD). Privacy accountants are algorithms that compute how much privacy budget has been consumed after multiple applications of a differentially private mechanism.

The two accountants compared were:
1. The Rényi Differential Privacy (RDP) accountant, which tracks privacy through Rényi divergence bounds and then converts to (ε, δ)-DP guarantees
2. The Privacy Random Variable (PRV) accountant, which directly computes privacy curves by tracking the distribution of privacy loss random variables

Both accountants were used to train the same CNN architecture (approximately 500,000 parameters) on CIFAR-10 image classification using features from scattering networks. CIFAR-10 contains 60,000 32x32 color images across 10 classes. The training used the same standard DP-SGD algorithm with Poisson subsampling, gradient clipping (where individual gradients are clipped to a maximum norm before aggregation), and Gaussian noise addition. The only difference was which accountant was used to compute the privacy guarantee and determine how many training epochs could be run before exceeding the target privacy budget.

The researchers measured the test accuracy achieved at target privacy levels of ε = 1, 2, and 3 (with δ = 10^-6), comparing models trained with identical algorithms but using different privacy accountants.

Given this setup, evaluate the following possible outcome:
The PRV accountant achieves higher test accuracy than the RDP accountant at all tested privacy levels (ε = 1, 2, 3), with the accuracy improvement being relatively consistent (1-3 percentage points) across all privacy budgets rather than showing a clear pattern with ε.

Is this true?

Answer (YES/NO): NO